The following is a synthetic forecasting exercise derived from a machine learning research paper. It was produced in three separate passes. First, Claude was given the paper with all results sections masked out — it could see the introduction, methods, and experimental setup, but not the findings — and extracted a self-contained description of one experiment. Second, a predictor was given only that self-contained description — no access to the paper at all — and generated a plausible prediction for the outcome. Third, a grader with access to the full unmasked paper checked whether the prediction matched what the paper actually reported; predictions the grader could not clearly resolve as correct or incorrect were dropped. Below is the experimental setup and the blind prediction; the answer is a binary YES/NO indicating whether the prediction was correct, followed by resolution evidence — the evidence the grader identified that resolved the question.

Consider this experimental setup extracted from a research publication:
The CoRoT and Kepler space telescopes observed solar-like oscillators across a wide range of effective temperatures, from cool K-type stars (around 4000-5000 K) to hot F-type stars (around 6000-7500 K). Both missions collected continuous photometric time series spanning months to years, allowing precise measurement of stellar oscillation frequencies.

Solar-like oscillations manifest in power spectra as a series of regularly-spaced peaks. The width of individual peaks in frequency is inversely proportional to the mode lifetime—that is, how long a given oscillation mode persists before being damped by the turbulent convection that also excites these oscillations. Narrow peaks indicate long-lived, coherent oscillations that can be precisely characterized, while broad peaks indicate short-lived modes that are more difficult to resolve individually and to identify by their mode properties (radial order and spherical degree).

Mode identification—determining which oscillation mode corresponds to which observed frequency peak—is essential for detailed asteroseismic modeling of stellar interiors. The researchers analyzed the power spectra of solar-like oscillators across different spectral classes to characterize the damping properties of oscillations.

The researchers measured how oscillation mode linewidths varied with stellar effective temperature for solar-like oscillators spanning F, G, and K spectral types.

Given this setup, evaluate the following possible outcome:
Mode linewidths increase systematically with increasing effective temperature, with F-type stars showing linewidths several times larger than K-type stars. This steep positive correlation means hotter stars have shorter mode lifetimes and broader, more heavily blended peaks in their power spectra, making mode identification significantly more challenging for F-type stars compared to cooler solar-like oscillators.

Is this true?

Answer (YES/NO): YES